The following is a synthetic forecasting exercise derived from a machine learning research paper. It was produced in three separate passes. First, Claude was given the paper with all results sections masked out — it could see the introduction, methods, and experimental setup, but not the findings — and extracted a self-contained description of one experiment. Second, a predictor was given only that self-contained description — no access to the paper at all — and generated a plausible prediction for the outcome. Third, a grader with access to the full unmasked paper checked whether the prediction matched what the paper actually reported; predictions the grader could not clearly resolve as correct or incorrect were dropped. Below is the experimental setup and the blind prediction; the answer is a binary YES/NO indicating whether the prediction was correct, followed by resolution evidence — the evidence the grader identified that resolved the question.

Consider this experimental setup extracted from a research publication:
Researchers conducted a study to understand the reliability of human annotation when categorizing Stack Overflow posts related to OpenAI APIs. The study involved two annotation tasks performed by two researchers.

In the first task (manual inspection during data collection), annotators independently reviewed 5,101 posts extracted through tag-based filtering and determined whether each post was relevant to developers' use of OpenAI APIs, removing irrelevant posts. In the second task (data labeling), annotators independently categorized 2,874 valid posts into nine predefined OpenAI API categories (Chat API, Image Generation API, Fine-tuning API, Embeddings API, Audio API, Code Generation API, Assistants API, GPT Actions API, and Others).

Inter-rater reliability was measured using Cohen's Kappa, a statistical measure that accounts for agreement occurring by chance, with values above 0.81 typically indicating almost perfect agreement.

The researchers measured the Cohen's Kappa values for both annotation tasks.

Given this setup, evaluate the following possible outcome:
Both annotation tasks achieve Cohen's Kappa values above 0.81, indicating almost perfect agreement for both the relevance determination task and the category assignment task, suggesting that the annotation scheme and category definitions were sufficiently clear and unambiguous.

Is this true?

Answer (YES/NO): YES